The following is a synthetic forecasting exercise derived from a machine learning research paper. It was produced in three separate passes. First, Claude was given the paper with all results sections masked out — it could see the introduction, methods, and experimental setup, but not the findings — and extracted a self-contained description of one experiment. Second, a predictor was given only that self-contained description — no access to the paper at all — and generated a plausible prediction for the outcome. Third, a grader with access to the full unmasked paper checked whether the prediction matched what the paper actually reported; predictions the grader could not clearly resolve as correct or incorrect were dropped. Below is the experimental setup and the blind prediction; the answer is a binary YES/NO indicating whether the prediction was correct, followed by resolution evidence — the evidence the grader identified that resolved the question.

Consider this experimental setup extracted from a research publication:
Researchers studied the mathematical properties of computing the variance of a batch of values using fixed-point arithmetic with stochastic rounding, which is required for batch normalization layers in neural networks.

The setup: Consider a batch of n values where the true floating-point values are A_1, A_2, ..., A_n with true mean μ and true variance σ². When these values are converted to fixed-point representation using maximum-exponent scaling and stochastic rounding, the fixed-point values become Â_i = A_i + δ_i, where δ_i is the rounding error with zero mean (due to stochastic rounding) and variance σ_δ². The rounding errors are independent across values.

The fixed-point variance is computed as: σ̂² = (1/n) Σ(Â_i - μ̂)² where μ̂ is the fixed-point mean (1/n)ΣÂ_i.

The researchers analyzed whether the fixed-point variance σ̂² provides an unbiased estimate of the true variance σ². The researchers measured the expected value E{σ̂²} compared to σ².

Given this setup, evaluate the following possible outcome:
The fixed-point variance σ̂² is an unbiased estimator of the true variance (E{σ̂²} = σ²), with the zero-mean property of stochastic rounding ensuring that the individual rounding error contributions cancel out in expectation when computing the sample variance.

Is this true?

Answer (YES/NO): NO